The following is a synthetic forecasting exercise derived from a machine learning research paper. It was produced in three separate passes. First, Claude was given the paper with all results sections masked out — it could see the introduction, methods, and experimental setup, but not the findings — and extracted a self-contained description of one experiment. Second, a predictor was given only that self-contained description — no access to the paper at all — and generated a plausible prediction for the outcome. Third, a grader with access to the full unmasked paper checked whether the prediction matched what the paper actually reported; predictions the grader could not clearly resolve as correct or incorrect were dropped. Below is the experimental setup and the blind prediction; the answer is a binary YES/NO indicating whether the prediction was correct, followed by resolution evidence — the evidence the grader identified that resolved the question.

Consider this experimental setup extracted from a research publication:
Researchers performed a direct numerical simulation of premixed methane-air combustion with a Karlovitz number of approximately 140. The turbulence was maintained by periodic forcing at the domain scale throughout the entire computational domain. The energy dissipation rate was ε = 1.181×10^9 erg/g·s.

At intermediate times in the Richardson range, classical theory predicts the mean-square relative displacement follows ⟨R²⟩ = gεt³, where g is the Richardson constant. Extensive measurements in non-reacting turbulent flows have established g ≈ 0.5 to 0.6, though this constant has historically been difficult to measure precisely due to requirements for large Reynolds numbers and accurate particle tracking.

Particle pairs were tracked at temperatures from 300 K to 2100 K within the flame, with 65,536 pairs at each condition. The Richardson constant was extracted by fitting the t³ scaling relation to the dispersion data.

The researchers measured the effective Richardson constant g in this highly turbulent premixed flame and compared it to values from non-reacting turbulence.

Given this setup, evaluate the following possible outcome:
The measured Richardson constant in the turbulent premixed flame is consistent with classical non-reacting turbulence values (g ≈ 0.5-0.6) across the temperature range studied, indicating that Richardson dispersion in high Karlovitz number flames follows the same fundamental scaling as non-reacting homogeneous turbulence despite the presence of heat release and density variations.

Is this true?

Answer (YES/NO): NO